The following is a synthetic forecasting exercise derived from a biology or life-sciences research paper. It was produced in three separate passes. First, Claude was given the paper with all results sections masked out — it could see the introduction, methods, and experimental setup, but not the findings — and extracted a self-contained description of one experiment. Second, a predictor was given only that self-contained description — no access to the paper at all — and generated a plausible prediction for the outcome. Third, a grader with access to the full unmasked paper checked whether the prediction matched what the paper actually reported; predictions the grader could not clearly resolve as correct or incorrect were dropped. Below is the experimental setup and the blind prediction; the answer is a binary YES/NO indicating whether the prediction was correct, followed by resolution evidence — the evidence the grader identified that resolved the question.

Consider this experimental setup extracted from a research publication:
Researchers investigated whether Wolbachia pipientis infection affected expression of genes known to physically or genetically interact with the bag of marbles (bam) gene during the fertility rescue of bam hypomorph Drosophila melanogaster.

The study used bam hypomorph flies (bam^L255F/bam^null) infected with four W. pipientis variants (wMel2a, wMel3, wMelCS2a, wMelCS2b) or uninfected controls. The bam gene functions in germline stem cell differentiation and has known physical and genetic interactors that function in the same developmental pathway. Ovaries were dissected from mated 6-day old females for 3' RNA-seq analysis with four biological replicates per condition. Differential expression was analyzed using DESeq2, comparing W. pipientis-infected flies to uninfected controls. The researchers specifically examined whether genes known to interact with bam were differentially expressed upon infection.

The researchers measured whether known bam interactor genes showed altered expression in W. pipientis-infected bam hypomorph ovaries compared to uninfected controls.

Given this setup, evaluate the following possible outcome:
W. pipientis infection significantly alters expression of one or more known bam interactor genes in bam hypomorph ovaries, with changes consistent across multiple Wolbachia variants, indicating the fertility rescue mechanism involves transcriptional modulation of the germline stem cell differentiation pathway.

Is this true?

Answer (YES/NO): YES